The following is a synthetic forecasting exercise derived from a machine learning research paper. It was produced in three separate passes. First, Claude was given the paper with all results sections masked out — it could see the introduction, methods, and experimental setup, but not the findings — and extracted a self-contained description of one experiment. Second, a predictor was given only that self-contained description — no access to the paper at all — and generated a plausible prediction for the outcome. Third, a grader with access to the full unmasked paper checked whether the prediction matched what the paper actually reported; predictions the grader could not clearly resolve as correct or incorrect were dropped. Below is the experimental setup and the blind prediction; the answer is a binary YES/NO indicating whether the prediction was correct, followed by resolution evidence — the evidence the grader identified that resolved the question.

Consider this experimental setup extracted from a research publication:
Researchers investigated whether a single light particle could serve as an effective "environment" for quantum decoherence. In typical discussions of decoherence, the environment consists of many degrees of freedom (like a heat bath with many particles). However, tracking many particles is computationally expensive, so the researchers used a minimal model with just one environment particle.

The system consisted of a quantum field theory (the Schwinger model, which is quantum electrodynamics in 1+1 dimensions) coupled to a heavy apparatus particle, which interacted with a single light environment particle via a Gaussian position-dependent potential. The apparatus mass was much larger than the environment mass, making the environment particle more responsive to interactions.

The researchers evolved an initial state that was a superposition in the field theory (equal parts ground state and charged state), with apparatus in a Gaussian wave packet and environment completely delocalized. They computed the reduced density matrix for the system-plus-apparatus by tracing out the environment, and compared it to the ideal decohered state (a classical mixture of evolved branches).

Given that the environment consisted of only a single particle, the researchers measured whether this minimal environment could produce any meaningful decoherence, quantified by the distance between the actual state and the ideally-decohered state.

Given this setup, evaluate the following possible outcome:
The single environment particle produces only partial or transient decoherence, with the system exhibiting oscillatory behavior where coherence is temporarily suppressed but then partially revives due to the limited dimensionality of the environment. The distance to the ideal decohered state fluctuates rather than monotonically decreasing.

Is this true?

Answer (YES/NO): NO